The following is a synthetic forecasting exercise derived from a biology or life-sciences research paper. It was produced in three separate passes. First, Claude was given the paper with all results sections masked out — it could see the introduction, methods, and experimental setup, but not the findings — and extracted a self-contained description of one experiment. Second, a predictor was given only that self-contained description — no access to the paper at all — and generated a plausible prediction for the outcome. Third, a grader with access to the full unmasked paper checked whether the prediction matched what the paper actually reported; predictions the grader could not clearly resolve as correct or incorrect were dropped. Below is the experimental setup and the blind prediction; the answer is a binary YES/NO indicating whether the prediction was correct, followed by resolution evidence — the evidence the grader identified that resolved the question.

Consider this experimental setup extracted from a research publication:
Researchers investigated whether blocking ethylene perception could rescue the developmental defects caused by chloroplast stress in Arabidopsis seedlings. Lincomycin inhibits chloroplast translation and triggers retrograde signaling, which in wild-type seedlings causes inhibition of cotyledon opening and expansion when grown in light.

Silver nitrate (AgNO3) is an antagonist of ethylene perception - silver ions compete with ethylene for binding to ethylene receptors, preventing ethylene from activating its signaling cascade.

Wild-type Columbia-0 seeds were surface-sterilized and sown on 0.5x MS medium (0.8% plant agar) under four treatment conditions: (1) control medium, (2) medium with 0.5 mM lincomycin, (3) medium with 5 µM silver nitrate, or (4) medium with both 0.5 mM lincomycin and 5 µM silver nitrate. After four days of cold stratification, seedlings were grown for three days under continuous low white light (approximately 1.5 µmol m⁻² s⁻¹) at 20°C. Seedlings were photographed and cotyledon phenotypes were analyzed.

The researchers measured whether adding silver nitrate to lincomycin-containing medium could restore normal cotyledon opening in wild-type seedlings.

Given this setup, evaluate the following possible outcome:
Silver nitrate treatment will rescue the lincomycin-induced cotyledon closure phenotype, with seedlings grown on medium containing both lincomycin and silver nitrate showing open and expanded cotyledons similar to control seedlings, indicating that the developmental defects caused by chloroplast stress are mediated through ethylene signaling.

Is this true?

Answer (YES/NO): NO